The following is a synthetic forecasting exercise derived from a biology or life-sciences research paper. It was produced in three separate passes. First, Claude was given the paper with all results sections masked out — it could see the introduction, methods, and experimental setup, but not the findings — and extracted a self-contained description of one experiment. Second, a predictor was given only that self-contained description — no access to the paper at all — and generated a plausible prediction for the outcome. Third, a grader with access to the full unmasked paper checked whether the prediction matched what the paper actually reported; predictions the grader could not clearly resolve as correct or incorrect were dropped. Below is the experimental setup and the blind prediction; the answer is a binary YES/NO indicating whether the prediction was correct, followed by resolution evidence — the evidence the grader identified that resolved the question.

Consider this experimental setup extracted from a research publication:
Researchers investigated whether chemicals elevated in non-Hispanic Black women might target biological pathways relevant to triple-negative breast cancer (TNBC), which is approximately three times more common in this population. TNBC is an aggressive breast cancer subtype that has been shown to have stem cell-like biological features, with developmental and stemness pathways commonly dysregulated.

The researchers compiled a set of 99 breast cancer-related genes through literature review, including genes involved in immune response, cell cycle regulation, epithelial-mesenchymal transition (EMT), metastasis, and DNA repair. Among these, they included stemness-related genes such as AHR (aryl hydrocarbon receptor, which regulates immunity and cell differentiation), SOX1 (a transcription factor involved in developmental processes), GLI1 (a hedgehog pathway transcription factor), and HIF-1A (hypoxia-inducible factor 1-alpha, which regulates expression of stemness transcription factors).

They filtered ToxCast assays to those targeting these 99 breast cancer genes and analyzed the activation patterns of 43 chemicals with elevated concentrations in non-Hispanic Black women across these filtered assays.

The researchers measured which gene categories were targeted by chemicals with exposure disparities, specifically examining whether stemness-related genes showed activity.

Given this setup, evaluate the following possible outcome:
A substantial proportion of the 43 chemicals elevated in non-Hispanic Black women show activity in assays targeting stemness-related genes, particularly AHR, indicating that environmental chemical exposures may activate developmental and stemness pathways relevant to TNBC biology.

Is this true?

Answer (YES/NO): YES